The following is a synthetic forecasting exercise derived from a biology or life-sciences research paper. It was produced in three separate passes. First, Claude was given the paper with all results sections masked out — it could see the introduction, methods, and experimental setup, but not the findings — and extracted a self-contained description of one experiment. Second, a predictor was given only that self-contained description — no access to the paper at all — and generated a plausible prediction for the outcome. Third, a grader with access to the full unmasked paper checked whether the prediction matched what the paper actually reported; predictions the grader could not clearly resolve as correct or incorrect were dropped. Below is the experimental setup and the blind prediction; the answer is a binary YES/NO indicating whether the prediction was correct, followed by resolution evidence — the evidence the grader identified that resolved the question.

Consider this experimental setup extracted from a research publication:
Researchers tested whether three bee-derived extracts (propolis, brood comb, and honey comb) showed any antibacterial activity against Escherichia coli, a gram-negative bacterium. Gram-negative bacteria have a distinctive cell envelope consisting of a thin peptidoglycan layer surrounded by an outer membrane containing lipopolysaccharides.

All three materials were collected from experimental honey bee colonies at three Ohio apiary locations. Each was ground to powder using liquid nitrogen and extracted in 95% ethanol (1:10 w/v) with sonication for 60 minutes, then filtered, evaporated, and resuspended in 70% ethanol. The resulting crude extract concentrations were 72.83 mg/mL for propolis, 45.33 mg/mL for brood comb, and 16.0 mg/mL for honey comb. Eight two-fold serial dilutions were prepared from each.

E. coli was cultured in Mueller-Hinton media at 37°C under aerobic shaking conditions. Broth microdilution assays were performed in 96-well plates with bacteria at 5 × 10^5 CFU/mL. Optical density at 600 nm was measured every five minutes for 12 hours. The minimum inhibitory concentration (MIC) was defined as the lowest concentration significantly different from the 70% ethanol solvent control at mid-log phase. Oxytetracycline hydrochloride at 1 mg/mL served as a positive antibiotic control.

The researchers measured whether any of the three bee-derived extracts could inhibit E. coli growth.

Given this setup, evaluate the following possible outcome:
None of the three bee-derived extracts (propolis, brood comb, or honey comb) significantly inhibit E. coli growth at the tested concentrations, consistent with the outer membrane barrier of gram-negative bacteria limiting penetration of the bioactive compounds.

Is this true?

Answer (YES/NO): YES